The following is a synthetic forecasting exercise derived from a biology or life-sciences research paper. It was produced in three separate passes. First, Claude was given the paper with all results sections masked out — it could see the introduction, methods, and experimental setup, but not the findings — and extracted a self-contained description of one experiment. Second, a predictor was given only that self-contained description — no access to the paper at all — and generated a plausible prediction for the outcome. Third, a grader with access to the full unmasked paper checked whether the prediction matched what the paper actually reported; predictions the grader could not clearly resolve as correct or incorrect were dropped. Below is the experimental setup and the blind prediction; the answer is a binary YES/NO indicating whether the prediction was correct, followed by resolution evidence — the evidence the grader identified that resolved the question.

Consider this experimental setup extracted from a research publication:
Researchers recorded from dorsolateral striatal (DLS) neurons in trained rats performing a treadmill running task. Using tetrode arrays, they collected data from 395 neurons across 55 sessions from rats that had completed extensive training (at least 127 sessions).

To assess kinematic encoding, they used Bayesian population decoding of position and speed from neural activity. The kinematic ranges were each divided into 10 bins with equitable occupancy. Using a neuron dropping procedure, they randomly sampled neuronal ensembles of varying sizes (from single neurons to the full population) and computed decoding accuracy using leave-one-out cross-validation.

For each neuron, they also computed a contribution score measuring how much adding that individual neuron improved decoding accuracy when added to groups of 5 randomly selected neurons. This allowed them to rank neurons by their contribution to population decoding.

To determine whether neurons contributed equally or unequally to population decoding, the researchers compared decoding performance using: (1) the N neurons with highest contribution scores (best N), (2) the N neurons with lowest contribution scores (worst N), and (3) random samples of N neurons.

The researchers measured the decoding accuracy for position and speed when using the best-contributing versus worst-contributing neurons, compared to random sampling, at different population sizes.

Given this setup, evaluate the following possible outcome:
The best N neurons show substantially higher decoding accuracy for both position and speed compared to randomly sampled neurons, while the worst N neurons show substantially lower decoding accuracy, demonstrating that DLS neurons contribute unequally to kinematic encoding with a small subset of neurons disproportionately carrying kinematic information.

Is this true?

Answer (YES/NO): YES